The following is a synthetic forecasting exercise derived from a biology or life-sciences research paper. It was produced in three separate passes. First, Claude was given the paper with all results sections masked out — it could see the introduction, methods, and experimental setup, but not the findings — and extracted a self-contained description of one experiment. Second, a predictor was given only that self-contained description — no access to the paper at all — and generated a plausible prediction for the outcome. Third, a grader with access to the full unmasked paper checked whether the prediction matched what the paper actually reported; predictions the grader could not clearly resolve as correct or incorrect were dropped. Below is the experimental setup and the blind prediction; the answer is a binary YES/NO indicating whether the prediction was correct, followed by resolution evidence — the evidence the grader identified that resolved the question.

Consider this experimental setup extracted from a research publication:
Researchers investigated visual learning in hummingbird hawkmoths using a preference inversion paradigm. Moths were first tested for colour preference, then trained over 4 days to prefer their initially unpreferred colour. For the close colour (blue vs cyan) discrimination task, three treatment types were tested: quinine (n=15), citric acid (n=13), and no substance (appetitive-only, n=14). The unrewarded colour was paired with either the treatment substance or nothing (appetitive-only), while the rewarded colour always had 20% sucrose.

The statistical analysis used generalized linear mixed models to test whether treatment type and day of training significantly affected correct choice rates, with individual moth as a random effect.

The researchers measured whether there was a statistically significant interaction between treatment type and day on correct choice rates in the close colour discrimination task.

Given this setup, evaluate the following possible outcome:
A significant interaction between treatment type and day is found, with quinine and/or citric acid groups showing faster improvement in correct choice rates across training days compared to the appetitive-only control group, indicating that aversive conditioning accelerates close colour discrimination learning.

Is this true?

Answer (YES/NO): NO